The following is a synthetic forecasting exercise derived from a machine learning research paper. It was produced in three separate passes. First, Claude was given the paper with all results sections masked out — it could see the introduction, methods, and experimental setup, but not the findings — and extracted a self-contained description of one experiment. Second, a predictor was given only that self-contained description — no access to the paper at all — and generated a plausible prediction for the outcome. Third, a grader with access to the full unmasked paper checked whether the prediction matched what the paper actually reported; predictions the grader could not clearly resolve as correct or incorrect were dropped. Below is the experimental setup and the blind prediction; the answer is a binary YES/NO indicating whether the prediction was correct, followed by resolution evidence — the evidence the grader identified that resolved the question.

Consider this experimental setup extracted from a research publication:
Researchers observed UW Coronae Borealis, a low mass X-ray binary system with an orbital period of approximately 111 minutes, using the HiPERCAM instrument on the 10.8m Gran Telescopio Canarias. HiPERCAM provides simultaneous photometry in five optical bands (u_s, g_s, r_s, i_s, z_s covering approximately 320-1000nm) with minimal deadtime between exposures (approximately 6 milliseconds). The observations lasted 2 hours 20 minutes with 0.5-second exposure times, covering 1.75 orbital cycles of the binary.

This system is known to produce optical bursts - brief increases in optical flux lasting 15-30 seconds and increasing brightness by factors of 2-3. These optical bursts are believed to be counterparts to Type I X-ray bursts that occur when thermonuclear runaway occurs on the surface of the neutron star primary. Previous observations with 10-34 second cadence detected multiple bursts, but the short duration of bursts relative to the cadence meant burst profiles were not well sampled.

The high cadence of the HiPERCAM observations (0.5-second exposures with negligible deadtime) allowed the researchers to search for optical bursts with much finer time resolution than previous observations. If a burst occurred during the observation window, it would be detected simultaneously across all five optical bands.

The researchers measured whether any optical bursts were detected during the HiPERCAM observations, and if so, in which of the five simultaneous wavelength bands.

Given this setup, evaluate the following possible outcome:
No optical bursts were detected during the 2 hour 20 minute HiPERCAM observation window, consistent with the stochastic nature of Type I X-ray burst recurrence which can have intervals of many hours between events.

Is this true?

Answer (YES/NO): NO